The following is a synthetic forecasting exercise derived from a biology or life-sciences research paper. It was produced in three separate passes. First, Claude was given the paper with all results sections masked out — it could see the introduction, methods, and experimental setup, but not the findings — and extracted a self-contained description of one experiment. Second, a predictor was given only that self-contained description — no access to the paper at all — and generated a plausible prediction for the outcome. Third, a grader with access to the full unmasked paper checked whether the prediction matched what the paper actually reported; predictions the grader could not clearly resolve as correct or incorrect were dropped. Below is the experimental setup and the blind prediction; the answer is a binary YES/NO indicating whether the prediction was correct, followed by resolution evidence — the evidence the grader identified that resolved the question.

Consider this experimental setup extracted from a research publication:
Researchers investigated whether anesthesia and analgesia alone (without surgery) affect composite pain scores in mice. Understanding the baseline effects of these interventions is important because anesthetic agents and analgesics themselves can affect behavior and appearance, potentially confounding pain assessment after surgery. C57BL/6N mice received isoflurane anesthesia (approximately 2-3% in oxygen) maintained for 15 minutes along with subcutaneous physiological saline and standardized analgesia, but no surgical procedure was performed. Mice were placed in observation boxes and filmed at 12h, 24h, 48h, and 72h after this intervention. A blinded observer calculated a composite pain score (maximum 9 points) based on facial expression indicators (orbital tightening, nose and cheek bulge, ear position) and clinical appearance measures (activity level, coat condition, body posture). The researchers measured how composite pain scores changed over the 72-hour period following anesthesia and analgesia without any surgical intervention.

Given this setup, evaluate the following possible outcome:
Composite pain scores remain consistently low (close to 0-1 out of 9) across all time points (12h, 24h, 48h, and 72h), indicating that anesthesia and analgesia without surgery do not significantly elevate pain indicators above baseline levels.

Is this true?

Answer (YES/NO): NO